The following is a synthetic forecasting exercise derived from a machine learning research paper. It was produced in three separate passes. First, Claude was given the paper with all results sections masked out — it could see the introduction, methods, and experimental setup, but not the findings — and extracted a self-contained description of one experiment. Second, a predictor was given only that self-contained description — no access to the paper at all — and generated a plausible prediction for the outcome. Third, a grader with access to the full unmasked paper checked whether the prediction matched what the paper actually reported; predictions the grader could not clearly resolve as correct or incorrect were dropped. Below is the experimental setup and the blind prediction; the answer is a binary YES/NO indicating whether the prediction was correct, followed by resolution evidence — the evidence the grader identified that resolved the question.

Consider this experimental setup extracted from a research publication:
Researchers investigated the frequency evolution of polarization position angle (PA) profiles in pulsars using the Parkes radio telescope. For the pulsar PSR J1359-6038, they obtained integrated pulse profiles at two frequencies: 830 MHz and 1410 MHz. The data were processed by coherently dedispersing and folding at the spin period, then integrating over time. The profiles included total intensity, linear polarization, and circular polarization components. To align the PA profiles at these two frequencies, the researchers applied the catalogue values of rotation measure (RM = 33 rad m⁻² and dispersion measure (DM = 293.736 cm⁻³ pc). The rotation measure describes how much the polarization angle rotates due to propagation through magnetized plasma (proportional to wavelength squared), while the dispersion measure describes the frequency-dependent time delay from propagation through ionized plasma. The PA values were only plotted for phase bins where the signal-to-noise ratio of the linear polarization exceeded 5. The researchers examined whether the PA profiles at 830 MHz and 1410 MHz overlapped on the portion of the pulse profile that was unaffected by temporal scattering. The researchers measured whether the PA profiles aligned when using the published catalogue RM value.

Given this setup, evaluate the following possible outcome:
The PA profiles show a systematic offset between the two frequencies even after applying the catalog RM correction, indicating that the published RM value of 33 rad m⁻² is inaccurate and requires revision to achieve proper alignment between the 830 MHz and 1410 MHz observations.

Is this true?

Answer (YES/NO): YES